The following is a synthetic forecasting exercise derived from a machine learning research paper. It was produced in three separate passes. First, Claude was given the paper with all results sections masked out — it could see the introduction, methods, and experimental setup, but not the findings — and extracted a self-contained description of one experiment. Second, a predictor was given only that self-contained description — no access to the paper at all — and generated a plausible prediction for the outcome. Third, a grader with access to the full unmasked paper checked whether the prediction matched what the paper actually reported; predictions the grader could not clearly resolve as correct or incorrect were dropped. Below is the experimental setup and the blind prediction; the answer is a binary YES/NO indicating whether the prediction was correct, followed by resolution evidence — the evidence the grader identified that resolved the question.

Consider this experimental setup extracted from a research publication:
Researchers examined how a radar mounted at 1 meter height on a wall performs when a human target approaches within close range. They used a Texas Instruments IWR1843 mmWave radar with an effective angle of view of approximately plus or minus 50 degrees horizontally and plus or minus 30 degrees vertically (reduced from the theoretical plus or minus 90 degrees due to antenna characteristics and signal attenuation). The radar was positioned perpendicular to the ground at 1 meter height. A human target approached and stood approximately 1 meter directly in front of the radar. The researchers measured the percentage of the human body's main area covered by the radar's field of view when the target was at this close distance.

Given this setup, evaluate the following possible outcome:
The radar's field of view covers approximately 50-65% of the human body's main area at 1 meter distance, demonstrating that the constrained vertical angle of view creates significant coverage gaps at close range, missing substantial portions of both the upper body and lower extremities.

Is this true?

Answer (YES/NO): YES